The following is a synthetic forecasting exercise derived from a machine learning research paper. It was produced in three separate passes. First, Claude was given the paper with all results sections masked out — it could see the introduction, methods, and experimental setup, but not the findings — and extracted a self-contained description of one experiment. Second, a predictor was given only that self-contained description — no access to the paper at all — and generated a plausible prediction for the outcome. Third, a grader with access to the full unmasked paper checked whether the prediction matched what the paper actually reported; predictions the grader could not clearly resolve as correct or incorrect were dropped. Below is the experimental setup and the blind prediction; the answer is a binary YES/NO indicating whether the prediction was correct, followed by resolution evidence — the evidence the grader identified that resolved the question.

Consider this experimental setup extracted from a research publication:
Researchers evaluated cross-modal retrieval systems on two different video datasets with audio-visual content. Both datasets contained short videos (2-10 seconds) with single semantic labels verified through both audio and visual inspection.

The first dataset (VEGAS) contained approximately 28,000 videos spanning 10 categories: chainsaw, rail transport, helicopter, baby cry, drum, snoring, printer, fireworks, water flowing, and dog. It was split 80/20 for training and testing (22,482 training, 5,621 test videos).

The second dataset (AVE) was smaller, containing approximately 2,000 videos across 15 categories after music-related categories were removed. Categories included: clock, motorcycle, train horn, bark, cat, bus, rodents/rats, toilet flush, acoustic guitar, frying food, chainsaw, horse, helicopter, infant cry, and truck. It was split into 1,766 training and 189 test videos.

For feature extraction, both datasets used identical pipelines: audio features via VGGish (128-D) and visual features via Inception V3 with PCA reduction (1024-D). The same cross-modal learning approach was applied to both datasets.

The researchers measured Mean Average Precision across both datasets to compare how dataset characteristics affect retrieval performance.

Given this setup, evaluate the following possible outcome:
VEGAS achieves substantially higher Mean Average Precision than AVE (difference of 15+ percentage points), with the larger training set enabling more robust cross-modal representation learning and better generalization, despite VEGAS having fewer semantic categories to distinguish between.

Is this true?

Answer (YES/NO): YES